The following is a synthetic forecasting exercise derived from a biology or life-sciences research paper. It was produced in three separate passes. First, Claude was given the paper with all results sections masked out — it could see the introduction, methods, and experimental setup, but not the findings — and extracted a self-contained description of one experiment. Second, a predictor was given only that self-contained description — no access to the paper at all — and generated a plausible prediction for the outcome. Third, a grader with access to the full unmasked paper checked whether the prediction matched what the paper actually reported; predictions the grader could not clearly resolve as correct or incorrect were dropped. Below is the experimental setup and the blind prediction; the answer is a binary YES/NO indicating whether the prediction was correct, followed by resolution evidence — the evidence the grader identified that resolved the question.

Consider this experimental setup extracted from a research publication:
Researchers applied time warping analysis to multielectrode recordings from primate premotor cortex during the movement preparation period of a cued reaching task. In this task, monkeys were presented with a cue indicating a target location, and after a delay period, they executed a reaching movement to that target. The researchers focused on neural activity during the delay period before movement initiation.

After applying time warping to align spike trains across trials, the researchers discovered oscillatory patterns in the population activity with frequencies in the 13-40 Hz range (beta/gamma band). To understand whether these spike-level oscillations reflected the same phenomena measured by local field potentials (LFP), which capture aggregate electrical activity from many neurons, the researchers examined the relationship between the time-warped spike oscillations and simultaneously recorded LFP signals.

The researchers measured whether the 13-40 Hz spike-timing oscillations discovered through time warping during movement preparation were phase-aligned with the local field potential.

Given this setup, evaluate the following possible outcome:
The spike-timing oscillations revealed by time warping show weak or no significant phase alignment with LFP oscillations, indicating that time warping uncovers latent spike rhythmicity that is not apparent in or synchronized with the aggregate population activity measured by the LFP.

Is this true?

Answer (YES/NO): NO